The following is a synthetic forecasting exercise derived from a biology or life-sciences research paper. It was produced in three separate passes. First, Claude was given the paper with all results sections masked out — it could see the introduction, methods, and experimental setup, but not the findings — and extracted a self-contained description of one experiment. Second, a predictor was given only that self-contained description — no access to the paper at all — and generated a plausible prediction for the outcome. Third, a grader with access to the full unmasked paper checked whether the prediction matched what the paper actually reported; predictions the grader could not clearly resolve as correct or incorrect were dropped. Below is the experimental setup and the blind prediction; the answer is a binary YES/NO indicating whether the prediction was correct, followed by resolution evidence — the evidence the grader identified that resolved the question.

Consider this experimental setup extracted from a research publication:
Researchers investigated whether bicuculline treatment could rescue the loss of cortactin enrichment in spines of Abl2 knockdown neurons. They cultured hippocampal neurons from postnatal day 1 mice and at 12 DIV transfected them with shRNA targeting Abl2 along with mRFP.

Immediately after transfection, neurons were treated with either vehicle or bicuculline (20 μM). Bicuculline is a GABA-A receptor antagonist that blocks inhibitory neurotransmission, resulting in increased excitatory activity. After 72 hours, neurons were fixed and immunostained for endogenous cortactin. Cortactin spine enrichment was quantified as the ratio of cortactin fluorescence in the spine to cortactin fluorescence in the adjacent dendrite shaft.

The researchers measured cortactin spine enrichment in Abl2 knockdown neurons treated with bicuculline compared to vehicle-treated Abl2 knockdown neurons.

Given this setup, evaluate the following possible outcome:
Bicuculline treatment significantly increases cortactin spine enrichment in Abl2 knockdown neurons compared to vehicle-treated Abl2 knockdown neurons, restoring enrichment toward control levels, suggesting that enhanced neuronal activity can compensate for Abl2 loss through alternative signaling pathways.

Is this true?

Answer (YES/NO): YES